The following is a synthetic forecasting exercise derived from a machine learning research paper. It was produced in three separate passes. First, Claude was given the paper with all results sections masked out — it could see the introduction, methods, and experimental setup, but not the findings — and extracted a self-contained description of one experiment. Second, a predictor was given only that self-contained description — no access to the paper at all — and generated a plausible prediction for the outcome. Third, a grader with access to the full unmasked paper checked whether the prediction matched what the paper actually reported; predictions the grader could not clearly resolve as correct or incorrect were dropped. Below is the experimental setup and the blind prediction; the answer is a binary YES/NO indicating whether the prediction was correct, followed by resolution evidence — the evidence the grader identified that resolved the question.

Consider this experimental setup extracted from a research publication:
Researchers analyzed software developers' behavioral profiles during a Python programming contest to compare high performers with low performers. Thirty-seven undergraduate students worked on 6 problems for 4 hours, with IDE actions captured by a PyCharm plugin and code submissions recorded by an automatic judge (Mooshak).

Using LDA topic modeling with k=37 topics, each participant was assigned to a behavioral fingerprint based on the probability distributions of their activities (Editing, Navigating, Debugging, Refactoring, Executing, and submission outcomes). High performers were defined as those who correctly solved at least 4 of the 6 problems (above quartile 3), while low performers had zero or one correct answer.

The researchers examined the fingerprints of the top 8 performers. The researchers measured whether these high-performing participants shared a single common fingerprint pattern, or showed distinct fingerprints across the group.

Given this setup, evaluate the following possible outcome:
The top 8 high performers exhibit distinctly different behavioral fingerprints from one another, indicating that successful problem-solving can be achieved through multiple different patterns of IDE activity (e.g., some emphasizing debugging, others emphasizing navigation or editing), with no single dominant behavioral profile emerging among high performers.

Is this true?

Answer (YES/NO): YES